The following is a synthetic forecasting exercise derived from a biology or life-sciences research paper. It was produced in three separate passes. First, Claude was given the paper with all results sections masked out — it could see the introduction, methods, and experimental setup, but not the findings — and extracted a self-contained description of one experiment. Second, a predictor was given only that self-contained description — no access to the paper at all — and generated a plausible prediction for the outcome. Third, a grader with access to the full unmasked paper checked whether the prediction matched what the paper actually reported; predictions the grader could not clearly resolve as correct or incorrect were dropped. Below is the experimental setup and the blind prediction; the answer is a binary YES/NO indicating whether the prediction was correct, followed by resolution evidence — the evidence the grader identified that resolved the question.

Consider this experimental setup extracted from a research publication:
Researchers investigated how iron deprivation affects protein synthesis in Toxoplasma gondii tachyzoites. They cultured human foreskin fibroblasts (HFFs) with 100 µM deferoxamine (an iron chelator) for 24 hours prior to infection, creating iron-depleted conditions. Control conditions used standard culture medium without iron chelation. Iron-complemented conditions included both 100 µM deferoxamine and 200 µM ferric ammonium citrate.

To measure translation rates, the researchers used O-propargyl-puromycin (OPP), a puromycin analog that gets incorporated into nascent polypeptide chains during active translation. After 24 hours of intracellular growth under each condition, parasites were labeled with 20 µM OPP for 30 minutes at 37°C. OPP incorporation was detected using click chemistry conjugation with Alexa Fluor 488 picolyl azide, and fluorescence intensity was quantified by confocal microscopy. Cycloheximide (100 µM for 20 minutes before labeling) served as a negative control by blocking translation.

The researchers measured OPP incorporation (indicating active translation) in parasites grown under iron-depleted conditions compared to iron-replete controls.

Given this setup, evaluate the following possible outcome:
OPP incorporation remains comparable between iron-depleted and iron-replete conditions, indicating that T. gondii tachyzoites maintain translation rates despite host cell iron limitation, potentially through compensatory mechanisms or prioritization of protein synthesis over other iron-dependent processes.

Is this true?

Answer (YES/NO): NO